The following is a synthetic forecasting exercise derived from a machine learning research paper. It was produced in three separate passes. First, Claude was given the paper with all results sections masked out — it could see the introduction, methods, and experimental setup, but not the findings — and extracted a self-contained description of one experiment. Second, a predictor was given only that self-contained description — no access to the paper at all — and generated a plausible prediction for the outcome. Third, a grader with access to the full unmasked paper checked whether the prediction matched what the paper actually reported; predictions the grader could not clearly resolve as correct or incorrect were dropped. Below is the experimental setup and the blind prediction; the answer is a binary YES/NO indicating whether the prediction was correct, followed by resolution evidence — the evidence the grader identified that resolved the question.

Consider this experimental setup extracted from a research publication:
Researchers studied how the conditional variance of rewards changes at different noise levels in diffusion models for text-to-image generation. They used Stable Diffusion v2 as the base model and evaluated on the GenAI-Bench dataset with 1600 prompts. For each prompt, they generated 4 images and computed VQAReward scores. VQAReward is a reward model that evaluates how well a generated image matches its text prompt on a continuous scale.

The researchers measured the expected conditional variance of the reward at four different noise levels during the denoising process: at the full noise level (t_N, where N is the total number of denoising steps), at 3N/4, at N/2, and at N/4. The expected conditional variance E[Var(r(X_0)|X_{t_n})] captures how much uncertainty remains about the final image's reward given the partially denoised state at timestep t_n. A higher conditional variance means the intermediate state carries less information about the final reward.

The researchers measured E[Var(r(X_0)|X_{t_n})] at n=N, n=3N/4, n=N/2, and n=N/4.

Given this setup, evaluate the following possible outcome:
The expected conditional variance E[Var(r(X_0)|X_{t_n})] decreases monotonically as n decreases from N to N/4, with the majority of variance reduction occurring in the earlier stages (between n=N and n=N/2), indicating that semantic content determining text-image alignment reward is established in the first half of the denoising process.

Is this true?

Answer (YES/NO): YES